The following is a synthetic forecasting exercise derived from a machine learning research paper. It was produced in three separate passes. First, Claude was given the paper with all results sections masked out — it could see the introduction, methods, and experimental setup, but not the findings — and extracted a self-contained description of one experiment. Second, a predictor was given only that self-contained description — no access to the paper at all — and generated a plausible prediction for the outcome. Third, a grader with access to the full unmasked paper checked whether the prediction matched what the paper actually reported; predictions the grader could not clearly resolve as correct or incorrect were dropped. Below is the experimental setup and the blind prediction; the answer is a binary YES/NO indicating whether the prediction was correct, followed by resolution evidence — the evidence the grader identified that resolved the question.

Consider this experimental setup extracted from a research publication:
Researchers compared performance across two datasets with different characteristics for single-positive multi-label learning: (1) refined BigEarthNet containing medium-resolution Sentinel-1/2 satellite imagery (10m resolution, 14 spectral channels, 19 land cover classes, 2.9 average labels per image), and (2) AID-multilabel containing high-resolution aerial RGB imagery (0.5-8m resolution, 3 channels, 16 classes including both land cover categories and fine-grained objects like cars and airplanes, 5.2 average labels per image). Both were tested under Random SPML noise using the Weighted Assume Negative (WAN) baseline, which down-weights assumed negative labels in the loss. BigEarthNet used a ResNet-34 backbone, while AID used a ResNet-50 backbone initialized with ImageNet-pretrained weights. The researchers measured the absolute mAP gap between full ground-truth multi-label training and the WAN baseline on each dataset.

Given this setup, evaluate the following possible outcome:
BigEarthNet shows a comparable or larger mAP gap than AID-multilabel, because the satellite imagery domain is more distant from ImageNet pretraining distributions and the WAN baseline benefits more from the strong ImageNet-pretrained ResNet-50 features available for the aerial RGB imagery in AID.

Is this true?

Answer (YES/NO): NO